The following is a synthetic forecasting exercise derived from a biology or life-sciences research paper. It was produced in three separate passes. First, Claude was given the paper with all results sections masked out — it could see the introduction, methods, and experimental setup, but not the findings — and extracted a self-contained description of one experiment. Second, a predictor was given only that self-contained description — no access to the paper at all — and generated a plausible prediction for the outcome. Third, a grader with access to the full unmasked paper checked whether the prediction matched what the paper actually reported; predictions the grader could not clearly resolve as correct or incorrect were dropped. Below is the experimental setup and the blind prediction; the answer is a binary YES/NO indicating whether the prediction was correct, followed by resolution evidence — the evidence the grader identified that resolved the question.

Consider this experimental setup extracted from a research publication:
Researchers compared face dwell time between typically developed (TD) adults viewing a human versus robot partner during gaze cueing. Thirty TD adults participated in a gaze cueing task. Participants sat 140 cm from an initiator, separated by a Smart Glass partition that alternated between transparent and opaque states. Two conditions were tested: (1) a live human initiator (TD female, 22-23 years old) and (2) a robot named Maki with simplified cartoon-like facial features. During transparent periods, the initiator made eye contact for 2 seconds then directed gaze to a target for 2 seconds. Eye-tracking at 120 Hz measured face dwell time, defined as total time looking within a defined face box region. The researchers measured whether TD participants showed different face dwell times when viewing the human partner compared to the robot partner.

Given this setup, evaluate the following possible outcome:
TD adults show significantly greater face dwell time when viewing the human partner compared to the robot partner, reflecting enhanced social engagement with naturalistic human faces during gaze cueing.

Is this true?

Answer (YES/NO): NO